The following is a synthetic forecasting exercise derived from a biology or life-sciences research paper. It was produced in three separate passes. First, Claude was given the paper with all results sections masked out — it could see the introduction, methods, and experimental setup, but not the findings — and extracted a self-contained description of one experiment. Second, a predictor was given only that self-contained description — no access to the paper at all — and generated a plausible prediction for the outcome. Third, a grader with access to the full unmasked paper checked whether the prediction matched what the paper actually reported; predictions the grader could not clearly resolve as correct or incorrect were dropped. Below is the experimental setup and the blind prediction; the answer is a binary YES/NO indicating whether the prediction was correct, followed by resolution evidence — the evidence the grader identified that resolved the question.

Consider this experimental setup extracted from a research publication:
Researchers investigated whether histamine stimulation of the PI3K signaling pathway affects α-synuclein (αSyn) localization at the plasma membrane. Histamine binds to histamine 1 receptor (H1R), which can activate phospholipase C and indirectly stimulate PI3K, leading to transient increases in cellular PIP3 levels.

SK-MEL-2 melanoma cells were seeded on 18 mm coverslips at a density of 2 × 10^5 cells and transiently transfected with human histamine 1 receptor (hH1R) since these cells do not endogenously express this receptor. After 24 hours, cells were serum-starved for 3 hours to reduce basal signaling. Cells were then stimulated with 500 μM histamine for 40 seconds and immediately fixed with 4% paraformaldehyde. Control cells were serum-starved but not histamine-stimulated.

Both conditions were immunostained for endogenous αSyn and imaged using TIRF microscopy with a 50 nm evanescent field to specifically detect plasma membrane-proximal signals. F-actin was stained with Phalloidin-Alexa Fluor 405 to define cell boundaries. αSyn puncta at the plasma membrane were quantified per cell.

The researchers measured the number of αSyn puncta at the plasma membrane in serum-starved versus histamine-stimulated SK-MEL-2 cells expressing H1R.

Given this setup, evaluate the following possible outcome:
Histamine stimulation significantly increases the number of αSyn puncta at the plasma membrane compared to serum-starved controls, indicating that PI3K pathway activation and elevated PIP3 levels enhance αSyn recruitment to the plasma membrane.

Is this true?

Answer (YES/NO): YES